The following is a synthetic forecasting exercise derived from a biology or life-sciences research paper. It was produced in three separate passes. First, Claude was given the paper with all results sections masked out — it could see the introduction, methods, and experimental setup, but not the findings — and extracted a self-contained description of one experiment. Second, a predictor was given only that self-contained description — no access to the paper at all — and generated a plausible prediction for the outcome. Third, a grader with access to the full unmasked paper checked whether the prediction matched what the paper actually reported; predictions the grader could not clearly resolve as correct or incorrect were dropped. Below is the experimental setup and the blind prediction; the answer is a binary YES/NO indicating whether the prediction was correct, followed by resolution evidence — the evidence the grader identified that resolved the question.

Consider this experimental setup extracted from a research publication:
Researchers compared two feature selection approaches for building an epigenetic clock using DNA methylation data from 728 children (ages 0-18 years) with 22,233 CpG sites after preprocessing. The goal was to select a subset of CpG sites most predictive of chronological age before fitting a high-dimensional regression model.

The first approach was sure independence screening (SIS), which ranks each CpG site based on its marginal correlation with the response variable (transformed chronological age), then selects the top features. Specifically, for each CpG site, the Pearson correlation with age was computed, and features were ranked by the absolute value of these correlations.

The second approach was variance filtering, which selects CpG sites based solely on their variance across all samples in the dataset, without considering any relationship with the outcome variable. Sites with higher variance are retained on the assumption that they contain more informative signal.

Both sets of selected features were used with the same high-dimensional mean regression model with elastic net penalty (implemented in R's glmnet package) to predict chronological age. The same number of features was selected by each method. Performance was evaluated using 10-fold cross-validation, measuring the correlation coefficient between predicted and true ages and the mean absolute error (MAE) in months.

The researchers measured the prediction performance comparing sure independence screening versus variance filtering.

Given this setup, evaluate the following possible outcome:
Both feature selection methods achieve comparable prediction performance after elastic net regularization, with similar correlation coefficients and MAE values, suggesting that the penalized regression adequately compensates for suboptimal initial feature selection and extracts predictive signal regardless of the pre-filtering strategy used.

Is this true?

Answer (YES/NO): NO